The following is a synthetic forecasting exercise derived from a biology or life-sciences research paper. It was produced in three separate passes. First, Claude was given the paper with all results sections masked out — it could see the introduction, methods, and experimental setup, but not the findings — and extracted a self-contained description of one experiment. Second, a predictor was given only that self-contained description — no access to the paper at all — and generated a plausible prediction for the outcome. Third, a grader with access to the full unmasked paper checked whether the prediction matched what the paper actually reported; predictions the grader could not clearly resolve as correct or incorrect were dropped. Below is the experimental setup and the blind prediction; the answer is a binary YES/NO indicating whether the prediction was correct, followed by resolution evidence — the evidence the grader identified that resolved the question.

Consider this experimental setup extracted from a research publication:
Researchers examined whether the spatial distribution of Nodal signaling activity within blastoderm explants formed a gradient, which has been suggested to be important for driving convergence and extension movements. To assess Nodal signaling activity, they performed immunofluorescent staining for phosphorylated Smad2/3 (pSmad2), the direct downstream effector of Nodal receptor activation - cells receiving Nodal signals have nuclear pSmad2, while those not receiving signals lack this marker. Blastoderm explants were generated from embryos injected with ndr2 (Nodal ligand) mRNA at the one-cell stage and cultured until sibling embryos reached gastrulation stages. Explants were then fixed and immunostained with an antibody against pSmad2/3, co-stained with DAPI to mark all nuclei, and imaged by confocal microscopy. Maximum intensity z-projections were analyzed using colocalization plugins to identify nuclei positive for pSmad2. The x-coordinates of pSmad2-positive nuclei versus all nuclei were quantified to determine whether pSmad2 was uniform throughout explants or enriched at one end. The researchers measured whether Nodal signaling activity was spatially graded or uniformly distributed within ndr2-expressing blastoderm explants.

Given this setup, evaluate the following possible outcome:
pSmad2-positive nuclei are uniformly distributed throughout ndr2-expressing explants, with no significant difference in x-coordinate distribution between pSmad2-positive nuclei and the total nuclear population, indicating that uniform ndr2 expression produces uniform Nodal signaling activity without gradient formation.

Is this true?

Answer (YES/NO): NO